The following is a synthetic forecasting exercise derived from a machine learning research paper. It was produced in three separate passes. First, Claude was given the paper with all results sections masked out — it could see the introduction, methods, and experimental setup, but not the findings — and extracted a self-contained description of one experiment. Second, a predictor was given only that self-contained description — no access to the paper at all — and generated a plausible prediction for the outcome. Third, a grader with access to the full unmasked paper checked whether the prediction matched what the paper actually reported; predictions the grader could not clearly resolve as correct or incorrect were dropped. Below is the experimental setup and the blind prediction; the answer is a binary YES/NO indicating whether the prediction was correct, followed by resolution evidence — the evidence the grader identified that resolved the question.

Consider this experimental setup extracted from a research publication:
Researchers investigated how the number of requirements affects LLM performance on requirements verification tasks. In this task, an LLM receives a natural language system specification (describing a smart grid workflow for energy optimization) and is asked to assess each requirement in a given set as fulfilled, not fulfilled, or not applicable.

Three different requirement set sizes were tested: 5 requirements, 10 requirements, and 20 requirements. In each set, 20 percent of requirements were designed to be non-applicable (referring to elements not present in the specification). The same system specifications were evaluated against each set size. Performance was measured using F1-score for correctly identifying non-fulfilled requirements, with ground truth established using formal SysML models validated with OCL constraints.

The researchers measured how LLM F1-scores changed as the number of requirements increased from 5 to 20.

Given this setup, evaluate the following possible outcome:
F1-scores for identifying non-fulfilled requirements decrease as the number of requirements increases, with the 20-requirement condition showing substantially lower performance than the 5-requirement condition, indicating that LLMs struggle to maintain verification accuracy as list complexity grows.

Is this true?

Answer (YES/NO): YES